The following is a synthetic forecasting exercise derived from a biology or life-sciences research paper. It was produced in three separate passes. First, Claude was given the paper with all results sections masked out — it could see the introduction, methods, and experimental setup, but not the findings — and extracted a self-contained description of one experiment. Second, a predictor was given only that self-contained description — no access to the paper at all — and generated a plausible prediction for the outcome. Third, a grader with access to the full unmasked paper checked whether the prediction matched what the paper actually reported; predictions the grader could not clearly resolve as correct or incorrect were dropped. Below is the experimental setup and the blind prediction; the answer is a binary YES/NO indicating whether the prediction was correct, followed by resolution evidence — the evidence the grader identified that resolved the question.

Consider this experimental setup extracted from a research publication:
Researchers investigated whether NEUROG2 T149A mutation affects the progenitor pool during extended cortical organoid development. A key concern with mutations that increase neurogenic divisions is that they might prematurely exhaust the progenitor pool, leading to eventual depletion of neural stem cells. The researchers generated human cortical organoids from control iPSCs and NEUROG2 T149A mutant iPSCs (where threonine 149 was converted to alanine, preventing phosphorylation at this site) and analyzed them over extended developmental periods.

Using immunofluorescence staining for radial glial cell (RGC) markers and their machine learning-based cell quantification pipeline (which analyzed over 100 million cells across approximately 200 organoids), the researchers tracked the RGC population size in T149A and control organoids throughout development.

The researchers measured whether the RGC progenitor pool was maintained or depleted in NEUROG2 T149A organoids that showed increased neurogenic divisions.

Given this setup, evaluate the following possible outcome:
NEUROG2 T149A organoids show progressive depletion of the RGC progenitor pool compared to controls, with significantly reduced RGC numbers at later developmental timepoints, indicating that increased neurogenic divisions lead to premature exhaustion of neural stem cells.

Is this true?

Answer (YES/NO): NO